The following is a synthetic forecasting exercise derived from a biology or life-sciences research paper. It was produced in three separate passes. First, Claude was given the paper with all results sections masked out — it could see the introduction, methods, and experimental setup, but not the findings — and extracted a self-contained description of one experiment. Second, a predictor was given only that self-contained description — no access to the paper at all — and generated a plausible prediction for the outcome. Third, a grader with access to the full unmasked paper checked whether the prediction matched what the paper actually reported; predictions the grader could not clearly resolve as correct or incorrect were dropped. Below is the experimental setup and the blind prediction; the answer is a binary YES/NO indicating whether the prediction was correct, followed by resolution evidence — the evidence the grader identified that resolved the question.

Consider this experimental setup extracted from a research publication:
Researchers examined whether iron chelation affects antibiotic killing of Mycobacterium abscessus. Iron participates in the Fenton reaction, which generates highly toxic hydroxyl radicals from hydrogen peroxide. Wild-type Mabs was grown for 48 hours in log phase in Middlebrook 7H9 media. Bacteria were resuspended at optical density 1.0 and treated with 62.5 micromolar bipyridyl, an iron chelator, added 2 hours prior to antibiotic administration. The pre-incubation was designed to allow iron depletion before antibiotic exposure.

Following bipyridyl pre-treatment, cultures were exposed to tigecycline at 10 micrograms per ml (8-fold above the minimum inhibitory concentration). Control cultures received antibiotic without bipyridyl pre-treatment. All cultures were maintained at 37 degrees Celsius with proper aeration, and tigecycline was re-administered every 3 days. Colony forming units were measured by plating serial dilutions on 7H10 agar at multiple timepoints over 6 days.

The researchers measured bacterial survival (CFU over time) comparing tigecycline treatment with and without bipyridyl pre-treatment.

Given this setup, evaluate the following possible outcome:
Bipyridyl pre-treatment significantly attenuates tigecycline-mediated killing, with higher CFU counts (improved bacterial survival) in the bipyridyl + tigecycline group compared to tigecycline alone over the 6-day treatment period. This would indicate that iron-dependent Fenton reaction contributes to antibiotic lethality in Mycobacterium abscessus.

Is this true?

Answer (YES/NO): YES